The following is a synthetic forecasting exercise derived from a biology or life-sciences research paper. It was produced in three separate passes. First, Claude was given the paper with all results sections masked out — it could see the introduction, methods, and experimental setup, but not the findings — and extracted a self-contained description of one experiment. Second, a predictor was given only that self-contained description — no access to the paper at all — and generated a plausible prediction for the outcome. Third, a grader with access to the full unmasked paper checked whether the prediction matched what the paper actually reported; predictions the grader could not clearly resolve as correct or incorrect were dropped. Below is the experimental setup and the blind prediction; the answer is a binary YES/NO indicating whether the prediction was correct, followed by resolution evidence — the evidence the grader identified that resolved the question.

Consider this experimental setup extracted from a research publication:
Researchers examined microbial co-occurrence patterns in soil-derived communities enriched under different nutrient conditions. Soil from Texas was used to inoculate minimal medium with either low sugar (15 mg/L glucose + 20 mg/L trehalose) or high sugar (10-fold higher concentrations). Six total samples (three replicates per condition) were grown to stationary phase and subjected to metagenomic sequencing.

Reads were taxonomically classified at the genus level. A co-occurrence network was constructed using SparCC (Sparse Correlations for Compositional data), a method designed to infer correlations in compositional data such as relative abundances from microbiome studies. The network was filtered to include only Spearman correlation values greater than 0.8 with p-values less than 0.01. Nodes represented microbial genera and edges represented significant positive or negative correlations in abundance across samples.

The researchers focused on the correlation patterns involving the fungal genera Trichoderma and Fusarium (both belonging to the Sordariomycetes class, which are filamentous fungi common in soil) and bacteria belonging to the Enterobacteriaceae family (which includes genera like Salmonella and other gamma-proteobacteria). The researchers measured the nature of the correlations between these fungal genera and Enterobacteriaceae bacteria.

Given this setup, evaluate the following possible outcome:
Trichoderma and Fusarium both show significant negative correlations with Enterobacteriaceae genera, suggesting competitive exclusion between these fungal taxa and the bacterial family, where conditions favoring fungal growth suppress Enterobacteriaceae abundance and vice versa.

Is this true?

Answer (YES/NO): YES